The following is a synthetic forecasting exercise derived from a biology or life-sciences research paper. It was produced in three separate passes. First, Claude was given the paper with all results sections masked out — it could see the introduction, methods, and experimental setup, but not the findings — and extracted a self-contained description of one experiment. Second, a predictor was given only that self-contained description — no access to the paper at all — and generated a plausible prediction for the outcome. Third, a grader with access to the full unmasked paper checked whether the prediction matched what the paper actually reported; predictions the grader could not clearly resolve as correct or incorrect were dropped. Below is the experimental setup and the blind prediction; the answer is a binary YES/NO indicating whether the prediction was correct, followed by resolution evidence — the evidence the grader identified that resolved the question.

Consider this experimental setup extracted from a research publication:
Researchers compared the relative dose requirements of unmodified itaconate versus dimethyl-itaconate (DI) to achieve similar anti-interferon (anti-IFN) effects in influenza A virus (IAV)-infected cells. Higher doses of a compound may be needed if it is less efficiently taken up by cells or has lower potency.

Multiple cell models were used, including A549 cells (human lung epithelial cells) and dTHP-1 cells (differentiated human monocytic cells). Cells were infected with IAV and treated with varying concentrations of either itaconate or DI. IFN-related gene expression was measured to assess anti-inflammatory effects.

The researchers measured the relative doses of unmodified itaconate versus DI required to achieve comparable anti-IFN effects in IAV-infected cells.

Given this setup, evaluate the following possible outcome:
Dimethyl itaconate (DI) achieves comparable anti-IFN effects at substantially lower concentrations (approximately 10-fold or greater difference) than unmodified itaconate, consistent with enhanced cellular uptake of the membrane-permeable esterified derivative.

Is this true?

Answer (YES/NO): YES